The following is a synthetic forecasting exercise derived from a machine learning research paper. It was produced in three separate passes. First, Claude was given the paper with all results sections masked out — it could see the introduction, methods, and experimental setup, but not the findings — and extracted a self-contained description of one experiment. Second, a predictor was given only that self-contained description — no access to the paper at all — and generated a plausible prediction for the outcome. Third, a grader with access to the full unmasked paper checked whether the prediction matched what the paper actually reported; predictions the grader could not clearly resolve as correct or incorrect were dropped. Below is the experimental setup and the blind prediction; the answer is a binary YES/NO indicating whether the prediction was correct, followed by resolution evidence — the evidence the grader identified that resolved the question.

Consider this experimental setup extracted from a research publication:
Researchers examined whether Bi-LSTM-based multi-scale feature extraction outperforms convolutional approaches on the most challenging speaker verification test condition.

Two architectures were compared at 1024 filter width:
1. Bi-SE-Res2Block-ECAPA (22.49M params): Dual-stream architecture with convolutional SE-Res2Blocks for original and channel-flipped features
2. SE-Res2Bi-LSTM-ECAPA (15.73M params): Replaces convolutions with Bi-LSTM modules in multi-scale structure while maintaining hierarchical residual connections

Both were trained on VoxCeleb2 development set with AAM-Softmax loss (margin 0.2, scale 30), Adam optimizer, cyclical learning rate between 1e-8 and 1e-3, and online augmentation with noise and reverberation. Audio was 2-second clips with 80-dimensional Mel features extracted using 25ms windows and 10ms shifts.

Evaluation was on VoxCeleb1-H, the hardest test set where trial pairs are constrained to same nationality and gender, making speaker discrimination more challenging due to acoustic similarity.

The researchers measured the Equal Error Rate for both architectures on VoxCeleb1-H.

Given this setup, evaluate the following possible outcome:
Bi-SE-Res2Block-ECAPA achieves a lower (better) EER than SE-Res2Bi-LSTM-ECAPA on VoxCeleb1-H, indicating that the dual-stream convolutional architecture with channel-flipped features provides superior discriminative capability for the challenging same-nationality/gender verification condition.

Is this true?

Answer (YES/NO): NO